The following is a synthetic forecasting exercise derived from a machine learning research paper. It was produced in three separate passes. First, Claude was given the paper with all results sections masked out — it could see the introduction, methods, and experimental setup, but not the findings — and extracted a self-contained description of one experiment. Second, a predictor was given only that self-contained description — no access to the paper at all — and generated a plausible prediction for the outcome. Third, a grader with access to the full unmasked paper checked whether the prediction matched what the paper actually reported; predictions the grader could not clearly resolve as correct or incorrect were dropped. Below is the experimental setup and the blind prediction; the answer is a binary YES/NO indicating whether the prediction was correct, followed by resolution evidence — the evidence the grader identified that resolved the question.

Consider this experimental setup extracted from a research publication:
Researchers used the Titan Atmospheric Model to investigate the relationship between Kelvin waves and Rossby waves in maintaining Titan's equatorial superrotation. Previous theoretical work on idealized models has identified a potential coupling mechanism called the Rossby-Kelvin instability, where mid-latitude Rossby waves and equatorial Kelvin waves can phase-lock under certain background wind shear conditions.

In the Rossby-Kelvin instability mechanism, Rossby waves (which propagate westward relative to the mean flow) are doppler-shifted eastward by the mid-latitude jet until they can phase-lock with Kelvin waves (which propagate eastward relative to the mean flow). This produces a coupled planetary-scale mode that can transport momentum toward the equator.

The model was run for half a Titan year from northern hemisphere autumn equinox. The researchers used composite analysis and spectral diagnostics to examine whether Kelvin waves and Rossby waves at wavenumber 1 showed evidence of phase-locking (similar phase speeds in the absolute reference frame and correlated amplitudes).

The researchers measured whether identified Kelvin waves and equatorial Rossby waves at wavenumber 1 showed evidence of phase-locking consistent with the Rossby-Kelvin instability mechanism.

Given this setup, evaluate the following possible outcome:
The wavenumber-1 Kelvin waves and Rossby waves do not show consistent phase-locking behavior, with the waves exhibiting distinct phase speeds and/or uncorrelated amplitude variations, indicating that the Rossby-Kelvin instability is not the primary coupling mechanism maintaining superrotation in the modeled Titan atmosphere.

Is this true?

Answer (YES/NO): NO